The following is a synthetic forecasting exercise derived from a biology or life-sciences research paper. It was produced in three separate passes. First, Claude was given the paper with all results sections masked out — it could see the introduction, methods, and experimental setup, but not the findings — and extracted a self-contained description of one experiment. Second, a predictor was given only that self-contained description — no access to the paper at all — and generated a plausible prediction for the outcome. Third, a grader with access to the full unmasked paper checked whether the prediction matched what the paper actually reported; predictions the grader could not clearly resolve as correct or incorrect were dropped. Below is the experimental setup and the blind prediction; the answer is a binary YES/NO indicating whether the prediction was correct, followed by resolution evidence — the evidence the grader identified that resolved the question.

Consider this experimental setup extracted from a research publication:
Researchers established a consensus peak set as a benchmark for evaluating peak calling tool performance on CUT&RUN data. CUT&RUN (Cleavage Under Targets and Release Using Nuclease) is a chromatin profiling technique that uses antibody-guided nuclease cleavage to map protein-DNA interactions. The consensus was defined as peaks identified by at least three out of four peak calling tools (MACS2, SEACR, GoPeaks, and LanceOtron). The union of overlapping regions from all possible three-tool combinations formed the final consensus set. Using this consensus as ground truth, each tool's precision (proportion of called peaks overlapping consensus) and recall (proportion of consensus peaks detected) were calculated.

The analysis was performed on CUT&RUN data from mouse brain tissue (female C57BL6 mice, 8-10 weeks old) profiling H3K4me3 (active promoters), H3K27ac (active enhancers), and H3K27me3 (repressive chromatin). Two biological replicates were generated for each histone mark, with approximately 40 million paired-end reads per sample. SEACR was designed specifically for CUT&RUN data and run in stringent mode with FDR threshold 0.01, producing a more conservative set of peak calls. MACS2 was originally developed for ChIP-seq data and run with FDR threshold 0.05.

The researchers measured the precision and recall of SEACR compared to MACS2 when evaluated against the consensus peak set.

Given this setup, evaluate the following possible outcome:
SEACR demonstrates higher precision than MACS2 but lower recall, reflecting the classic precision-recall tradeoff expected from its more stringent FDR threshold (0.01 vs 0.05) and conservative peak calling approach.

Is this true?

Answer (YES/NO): NO